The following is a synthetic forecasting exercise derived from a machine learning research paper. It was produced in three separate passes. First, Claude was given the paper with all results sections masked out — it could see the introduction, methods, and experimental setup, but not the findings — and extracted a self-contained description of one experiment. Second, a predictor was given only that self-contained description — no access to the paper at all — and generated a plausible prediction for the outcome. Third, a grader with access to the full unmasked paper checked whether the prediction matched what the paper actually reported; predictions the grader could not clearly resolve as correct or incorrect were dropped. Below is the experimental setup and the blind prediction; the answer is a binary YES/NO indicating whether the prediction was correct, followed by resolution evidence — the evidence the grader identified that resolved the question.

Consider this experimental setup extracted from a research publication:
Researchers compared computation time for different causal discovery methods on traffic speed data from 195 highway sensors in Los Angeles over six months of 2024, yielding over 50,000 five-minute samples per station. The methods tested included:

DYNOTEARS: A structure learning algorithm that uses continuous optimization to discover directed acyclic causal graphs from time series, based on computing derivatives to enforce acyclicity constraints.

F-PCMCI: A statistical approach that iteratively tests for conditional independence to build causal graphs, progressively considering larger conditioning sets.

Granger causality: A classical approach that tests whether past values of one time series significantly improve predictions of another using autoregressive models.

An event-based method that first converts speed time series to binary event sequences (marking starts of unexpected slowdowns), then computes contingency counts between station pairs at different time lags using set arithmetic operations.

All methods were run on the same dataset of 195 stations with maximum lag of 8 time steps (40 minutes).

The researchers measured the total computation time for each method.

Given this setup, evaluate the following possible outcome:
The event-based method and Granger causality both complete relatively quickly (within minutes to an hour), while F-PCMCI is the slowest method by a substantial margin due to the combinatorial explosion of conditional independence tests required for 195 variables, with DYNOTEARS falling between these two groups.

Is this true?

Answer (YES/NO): NO